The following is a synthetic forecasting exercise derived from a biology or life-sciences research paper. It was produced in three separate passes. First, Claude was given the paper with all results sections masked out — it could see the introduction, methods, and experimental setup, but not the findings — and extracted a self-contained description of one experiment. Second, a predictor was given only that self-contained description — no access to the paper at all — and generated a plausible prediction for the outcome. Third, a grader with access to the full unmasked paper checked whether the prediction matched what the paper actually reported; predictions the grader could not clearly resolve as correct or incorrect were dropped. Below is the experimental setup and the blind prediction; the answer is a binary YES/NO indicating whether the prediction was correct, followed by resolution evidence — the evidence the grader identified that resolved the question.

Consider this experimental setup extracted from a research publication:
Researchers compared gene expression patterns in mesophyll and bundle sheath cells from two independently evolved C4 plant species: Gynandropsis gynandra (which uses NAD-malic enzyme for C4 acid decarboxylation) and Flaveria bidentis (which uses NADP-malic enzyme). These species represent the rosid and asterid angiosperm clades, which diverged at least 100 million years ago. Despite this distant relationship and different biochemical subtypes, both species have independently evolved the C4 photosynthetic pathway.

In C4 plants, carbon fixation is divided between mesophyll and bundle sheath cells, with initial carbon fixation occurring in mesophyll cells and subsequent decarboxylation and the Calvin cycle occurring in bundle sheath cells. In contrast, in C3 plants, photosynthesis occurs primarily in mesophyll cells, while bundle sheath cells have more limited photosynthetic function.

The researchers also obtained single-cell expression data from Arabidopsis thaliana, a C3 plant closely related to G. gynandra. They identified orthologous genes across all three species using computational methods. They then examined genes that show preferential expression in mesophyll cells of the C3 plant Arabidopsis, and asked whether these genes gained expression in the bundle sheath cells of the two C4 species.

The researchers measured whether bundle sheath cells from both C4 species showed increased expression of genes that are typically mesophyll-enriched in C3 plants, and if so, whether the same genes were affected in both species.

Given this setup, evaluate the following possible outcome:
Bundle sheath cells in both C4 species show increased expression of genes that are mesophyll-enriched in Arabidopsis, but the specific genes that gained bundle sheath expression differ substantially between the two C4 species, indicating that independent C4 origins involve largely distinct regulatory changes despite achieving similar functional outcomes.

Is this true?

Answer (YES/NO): NO